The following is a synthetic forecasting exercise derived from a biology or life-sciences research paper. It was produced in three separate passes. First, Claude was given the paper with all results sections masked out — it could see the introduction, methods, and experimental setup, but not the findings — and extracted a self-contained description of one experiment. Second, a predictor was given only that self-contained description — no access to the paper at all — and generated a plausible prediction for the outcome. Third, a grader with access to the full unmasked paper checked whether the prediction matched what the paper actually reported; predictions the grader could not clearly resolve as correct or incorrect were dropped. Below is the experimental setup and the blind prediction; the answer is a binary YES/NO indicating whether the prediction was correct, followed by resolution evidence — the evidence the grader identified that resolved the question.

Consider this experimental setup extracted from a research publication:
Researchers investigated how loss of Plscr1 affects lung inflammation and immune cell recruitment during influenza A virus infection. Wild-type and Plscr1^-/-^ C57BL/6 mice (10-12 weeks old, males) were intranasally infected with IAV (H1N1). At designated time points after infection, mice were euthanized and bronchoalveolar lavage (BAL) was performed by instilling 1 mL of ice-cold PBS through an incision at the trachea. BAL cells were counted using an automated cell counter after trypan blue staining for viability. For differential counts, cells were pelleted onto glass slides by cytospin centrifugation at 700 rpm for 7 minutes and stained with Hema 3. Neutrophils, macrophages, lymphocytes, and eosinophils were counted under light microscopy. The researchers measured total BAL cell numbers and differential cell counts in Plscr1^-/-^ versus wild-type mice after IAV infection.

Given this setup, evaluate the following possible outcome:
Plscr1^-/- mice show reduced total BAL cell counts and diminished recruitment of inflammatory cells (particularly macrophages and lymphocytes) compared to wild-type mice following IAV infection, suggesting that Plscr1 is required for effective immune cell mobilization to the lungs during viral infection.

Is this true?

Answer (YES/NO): NO